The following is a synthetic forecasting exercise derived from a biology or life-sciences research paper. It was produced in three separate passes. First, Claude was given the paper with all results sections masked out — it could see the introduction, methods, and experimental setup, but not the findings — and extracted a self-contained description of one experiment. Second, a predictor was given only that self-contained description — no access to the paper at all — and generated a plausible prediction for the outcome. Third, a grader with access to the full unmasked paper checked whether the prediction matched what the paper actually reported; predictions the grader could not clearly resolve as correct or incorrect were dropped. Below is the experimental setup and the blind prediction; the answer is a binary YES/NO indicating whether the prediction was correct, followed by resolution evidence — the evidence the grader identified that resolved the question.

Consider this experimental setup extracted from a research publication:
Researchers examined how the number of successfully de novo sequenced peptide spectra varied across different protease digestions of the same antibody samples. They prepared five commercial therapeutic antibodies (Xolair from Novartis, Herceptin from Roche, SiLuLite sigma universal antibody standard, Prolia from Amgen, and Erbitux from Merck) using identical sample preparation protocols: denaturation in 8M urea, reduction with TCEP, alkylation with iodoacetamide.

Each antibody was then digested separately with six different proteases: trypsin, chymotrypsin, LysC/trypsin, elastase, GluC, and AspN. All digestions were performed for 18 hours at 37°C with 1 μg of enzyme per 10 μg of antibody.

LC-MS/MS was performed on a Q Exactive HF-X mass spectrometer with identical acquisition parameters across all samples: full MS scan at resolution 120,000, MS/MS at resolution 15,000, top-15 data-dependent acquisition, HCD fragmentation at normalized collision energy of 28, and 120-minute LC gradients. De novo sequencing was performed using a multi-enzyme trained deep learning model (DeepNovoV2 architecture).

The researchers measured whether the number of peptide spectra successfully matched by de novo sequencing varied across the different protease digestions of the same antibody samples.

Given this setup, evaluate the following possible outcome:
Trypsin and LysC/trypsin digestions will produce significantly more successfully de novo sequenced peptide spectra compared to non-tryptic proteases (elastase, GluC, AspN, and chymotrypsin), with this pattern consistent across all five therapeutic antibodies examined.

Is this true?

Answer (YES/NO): NO